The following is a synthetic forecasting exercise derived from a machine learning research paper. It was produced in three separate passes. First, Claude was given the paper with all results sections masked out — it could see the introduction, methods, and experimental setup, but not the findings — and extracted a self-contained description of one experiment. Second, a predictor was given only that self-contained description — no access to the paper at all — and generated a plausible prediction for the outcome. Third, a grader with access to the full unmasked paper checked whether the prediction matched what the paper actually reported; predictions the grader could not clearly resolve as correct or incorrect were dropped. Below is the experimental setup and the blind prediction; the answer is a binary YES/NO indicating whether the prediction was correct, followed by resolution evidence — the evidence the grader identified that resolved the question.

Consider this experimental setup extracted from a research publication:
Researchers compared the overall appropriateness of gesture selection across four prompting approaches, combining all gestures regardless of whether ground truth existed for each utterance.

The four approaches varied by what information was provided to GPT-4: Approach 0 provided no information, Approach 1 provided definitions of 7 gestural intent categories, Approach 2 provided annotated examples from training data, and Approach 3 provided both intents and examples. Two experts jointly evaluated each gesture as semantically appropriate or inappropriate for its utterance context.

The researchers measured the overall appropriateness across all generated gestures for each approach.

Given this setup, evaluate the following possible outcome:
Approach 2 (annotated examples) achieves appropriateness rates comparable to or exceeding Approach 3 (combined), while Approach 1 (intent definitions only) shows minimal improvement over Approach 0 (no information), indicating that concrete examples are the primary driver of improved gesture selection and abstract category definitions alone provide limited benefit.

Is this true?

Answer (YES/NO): NO